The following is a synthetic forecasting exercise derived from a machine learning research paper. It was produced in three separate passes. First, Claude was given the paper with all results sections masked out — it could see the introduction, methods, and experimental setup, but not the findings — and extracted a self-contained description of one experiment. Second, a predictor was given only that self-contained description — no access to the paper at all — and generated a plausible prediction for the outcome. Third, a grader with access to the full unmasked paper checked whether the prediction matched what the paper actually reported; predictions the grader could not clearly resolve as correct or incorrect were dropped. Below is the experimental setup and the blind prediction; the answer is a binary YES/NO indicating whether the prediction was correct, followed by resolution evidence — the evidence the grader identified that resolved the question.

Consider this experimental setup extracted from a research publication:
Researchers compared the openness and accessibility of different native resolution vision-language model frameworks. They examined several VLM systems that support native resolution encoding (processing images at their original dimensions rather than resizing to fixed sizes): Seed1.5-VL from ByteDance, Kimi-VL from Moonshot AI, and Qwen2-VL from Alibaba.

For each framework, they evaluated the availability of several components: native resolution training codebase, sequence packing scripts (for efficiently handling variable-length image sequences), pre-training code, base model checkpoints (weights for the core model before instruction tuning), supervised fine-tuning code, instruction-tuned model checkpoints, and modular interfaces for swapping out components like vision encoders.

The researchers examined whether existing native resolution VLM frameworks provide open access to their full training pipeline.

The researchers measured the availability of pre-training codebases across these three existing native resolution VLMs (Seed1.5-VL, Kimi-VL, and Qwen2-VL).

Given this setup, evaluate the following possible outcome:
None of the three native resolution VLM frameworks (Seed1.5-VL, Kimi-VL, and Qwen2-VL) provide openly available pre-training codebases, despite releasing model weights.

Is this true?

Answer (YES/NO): NO